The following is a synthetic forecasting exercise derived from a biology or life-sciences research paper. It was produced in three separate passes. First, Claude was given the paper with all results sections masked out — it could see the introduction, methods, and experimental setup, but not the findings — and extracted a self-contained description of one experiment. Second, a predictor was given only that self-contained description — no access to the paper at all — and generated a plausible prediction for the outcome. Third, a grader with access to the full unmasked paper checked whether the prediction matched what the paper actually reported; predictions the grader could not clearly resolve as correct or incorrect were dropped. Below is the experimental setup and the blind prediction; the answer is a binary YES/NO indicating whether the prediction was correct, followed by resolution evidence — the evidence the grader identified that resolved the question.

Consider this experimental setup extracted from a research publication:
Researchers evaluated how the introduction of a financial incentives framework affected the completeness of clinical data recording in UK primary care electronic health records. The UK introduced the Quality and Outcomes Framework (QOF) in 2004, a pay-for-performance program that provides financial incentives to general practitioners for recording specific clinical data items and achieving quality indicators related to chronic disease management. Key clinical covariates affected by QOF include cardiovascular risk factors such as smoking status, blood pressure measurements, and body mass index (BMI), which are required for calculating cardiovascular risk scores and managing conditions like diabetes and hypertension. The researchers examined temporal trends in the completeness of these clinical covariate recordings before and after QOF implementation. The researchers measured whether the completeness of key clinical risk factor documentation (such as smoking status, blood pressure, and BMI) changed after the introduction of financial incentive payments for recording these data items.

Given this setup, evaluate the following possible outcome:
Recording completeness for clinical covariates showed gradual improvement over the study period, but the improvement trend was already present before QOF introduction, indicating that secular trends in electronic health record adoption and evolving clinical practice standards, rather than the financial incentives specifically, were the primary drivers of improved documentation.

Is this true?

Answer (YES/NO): NO